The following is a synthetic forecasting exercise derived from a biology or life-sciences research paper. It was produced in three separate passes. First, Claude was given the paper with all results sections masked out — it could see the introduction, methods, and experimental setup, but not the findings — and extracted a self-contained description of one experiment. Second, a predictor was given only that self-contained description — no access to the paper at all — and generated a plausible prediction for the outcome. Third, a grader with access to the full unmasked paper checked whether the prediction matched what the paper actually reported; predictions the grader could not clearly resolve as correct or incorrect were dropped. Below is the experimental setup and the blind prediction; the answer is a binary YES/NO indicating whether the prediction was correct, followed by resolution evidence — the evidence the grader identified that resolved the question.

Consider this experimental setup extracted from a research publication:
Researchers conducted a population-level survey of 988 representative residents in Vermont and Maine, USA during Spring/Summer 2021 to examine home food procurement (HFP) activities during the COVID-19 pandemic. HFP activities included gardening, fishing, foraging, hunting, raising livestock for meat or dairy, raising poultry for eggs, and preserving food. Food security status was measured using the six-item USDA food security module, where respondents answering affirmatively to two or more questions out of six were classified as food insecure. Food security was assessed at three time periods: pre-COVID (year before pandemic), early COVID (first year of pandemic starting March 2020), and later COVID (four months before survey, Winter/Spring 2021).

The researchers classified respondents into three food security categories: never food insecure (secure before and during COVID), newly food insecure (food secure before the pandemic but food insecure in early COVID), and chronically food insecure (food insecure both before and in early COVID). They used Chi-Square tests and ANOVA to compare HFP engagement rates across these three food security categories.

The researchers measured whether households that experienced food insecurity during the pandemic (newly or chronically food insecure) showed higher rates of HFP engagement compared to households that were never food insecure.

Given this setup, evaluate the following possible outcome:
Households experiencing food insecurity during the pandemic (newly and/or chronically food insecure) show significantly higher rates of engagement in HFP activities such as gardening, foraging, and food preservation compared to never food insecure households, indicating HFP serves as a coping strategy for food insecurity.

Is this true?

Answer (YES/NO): YES